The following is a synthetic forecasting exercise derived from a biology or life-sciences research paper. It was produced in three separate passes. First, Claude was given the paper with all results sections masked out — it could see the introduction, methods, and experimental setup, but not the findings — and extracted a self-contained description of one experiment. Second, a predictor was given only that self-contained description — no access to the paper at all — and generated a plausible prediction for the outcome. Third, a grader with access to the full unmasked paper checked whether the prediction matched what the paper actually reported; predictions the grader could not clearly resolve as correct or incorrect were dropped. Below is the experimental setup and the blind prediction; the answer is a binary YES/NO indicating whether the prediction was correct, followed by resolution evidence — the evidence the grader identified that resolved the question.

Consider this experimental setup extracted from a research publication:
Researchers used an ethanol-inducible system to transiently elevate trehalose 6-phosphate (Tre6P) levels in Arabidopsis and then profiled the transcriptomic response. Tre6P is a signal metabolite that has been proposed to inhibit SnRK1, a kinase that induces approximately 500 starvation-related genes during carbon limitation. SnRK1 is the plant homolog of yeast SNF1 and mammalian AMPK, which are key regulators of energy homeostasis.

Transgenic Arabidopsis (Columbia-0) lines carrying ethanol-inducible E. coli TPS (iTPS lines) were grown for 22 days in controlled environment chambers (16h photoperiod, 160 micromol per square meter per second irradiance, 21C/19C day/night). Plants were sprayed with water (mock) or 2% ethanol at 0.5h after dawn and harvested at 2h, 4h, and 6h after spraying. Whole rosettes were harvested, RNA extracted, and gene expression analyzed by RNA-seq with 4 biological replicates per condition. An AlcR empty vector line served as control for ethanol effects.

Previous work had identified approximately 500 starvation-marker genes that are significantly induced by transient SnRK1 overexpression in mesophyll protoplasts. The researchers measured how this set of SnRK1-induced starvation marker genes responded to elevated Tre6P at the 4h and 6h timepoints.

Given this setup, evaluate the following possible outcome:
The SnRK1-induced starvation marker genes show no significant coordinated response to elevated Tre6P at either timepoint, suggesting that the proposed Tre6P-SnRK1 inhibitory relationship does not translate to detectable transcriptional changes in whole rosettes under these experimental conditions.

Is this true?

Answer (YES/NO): NO